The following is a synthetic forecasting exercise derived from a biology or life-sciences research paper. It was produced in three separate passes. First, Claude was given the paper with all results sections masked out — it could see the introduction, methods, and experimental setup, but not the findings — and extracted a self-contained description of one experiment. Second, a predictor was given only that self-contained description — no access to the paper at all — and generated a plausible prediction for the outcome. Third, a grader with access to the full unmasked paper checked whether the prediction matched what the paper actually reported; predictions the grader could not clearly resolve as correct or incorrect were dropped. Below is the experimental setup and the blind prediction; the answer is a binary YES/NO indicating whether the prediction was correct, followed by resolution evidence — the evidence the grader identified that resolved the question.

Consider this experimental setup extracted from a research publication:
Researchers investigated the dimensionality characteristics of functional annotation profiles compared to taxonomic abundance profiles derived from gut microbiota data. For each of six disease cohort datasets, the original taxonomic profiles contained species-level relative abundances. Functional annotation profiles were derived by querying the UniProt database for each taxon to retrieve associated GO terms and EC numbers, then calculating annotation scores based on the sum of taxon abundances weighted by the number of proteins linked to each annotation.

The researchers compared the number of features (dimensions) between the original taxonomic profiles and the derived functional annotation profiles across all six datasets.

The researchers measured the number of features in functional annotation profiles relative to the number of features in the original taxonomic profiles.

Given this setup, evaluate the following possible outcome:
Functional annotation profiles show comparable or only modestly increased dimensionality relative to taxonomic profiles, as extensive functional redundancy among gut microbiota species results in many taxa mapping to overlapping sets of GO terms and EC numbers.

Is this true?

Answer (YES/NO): NO